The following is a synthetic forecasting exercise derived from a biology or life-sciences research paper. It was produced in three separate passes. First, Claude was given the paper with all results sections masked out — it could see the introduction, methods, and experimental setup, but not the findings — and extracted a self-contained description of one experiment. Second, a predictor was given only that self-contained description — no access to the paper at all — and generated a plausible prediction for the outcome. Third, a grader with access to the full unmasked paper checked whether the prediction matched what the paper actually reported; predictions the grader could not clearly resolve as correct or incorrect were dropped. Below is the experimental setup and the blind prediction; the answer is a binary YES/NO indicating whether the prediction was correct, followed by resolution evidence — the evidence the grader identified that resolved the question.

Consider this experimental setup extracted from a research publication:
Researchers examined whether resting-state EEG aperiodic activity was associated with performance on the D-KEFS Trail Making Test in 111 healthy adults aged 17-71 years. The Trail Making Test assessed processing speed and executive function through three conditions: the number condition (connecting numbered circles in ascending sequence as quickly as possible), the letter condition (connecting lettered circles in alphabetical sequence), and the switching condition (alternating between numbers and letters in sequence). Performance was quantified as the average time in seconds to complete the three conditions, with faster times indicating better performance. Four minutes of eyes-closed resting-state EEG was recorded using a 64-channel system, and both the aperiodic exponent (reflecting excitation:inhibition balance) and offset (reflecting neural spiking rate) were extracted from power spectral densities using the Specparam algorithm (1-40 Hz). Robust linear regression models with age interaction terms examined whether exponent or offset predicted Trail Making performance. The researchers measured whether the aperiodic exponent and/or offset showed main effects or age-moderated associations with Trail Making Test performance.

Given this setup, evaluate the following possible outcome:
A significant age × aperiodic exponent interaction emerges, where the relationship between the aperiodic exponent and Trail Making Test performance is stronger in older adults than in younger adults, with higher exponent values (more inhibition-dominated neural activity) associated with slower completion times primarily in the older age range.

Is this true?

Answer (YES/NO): NO